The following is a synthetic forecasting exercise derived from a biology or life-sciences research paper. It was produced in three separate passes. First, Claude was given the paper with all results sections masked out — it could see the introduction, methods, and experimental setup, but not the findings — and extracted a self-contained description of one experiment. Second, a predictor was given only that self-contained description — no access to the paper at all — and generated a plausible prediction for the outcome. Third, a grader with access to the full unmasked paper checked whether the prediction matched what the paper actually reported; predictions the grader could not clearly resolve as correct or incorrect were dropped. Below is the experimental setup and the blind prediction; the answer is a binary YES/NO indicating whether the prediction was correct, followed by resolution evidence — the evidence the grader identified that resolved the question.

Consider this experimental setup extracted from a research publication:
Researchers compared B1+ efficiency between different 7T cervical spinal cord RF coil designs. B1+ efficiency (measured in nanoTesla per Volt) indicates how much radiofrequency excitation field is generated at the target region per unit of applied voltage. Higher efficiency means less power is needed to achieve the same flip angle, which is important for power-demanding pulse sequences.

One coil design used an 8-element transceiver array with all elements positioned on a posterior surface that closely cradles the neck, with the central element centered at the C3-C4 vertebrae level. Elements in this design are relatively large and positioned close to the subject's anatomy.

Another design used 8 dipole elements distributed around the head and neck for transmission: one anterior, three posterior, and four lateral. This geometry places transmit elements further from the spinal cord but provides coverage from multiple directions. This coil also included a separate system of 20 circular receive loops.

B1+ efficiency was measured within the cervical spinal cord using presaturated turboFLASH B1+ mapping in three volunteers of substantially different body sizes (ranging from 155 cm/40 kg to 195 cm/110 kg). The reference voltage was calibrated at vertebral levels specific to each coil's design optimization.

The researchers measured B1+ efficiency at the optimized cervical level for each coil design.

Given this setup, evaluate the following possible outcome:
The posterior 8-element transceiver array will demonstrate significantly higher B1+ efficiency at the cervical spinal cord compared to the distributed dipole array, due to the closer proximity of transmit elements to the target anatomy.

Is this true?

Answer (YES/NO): YES